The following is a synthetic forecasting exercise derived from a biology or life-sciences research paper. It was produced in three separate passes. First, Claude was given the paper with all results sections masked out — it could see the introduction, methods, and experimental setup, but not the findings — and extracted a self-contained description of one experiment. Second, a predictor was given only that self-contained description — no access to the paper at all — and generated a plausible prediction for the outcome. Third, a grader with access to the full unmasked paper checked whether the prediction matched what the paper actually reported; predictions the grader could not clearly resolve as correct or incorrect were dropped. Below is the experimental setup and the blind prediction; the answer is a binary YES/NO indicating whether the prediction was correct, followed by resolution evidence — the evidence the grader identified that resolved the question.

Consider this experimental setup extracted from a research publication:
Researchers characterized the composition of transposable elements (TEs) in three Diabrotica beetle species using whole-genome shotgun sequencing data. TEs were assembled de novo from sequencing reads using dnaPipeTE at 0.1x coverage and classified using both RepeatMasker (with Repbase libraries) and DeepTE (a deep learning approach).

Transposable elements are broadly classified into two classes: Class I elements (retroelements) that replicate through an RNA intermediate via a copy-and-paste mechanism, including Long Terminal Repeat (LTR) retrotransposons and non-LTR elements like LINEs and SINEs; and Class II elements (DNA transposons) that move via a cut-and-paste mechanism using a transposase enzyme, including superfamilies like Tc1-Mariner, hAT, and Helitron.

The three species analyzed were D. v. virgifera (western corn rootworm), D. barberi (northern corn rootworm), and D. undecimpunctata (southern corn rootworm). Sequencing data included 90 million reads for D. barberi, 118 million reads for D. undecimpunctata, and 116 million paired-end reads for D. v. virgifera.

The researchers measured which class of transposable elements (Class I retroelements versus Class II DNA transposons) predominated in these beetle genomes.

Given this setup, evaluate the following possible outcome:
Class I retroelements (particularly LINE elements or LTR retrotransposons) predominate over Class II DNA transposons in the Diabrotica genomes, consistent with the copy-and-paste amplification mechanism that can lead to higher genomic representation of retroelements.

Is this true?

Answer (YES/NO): NO